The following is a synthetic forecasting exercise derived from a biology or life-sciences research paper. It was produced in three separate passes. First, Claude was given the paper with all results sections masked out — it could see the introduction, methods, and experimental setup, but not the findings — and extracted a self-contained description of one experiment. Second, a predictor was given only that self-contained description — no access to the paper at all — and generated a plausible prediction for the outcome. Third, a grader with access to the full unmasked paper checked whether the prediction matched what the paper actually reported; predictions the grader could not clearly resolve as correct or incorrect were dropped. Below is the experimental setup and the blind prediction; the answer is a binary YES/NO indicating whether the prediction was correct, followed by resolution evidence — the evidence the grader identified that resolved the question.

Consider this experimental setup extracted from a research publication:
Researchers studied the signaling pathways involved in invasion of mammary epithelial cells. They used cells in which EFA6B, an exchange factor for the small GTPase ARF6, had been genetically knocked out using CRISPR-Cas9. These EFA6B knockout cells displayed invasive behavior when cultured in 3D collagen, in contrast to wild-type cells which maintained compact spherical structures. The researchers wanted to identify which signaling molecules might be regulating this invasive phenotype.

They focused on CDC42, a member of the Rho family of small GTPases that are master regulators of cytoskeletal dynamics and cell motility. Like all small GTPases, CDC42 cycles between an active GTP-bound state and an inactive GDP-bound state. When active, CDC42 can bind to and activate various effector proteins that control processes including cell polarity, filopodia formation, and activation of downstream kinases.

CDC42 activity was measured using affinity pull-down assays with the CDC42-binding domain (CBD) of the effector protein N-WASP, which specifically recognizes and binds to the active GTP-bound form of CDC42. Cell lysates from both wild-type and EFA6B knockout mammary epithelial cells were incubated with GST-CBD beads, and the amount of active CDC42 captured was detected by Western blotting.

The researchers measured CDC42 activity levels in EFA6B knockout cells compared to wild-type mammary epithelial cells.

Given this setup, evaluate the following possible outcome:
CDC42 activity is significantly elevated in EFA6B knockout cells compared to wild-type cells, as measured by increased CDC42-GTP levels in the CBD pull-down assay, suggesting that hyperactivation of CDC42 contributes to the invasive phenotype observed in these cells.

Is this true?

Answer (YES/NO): YES